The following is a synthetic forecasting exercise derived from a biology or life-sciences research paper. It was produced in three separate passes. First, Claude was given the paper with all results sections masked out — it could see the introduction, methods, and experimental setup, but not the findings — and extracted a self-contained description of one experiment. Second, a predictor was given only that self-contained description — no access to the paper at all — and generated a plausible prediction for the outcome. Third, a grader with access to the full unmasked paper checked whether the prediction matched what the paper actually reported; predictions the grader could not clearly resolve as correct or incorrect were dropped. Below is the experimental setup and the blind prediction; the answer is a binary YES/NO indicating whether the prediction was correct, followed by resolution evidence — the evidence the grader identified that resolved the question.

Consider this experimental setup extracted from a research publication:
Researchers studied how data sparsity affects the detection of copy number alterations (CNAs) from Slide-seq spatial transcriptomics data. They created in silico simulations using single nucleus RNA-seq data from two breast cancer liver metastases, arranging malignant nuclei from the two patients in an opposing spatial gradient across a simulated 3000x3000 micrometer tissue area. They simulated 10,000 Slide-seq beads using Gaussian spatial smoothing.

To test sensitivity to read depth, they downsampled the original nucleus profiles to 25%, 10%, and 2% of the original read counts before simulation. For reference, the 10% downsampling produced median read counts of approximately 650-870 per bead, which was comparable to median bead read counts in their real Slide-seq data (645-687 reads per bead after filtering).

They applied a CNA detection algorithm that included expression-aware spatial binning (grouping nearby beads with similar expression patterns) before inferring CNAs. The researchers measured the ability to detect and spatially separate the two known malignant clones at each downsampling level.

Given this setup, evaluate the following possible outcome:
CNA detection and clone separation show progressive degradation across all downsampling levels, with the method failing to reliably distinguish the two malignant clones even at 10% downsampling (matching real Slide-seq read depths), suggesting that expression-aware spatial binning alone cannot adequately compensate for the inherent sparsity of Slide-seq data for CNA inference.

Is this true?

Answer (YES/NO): NO